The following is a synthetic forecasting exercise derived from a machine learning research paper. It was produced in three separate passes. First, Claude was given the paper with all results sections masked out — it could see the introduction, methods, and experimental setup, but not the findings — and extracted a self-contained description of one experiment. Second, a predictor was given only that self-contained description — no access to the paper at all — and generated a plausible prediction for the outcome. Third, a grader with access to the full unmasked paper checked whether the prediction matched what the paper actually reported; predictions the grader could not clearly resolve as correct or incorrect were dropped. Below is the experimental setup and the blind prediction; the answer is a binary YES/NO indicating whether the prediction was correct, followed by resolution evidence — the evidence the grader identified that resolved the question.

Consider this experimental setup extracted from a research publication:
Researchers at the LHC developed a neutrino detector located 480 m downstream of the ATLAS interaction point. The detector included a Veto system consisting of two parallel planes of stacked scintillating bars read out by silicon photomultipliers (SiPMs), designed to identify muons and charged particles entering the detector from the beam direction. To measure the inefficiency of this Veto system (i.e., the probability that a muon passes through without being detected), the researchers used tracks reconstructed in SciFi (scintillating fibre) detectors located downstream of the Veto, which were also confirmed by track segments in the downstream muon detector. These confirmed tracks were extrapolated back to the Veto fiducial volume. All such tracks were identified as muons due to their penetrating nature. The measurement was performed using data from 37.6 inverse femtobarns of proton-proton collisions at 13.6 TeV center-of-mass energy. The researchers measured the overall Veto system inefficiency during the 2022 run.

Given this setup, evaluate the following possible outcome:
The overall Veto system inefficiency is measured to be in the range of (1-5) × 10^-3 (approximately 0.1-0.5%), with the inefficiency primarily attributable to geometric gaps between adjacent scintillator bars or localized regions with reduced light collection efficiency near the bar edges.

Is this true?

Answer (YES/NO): NO